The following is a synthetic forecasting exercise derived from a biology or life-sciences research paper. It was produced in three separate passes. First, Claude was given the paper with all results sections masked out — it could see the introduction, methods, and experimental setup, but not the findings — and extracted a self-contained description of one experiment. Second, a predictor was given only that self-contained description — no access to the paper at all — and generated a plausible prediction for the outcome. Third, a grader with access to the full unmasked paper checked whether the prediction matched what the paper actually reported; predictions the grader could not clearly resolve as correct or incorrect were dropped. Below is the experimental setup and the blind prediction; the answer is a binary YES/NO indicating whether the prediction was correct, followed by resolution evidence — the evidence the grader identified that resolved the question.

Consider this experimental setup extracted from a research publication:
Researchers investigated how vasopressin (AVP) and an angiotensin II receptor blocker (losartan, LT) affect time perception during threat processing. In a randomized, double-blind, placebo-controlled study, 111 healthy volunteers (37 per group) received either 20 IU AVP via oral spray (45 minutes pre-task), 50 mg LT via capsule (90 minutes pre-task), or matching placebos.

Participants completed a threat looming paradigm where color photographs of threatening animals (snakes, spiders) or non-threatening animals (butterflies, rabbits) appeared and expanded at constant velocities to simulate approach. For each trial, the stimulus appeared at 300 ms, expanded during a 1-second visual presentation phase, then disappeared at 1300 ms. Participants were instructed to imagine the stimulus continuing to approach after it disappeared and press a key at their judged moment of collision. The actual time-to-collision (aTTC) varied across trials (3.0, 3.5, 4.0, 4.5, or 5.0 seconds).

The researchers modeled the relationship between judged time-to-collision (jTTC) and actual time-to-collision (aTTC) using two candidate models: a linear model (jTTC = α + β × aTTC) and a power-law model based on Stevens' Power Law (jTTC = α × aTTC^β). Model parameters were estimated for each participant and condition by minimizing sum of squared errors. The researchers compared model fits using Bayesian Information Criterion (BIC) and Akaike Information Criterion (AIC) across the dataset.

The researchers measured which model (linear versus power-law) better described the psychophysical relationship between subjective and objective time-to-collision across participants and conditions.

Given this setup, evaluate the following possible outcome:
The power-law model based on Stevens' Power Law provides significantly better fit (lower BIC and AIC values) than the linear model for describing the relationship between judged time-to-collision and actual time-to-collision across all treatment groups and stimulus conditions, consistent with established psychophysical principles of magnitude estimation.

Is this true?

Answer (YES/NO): NO